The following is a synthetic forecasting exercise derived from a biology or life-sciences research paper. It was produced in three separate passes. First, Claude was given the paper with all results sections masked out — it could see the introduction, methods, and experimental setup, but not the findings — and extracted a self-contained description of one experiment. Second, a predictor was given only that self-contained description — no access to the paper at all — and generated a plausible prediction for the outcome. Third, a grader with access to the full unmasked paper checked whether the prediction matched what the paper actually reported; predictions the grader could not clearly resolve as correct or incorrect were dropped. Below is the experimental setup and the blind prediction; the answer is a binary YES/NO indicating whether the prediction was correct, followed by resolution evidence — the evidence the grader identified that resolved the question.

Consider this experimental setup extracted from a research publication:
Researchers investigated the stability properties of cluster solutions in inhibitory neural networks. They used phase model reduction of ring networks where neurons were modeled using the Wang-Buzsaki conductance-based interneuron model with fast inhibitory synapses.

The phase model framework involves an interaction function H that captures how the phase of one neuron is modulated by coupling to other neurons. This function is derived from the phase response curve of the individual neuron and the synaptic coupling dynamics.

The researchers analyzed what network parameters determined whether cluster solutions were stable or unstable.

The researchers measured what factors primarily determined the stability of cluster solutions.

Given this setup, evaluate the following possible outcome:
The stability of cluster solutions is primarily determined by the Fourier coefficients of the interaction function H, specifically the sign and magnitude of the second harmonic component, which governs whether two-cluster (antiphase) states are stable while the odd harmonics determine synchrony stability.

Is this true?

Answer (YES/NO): NO